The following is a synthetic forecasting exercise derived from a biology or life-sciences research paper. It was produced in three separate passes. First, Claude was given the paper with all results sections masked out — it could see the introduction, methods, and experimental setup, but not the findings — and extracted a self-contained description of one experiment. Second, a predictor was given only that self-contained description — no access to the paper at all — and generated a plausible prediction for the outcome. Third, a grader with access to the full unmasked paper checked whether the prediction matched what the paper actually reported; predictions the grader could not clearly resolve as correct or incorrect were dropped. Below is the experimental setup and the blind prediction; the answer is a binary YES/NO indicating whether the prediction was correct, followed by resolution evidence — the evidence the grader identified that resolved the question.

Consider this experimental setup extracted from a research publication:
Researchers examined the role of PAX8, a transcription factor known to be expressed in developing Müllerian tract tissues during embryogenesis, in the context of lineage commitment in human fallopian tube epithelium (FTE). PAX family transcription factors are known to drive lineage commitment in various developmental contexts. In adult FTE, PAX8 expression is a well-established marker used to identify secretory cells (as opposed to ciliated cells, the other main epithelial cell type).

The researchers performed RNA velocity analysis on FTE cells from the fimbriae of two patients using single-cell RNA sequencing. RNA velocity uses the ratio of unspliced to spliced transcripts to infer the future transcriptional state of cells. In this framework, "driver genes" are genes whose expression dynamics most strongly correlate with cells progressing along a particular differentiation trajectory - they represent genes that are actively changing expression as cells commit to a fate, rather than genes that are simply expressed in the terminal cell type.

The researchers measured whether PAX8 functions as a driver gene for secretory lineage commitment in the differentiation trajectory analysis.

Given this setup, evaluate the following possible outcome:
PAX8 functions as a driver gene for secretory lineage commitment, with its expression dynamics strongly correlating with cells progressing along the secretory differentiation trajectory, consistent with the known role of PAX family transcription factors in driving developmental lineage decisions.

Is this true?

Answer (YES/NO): YES